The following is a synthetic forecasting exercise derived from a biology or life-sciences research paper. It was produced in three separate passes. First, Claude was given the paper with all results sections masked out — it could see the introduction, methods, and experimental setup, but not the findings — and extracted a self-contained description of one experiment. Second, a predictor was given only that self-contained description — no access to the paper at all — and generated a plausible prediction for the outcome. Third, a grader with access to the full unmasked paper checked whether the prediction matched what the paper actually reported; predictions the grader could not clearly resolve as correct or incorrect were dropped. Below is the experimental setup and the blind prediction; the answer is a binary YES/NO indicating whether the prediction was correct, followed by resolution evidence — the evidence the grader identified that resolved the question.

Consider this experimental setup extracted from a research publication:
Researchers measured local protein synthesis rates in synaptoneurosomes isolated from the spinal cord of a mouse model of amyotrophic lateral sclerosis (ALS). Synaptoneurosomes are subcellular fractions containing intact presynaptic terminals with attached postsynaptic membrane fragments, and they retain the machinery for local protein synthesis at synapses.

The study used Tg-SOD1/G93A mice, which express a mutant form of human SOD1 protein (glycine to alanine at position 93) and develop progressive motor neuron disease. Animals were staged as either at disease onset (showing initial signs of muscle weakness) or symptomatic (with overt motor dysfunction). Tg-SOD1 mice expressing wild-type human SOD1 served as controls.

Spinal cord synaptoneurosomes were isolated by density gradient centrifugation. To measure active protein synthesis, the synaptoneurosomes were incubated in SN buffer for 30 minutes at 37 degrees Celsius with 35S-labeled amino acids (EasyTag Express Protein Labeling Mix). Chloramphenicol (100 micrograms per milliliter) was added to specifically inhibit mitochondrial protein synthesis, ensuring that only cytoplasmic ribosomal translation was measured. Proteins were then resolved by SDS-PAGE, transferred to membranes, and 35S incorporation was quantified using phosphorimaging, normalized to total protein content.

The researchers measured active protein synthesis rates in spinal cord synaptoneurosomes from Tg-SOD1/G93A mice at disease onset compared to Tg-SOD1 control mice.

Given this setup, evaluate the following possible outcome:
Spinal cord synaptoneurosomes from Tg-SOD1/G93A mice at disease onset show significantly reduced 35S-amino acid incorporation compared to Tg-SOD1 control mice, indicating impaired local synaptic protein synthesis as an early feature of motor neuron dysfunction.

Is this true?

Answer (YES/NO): YES